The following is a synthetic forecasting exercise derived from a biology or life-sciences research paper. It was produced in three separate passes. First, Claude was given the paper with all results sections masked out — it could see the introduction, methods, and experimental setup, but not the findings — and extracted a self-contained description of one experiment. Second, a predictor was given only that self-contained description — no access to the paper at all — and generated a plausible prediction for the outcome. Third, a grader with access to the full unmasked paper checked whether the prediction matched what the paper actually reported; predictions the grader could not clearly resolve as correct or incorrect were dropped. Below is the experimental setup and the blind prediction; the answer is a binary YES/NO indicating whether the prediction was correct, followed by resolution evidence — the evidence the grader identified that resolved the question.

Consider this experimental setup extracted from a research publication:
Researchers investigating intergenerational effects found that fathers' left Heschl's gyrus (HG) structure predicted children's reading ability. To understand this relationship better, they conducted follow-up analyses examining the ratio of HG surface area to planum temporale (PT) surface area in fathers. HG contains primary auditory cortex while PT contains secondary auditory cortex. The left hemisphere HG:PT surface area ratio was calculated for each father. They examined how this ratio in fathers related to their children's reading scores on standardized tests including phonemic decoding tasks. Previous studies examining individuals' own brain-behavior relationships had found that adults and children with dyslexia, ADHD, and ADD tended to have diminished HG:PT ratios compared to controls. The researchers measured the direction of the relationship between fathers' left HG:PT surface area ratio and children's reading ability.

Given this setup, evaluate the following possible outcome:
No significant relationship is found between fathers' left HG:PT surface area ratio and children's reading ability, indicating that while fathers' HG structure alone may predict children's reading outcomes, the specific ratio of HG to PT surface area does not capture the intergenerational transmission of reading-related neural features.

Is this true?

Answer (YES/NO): NO